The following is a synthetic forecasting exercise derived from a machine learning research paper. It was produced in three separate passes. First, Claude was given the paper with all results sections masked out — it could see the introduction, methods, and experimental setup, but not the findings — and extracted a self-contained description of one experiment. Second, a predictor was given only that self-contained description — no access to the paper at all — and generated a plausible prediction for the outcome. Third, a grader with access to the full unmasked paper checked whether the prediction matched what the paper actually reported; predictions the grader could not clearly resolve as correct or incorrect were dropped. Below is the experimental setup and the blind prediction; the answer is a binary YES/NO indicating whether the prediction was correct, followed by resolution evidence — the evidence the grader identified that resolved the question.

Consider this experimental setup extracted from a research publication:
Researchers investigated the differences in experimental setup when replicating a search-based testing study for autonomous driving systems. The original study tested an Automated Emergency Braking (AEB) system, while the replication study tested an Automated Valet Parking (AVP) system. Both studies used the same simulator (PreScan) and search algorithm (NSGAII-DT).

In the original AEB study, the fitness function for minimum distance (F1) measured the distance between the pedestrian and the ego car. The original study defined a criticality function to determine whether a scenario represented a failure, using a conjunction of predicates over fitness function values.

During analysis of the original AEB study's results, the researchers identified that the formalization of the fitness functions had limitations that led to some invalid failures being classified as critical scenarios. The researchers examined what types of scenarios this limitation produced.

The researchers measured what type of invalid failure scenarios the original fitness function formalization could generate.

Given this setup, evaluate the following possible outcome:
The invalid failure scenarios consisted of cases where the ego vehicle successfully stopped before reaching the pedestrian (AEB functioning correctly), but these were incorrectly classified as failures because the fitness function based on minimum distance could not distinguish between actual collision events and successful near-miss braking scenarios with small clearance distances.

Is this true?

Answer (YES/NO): NO